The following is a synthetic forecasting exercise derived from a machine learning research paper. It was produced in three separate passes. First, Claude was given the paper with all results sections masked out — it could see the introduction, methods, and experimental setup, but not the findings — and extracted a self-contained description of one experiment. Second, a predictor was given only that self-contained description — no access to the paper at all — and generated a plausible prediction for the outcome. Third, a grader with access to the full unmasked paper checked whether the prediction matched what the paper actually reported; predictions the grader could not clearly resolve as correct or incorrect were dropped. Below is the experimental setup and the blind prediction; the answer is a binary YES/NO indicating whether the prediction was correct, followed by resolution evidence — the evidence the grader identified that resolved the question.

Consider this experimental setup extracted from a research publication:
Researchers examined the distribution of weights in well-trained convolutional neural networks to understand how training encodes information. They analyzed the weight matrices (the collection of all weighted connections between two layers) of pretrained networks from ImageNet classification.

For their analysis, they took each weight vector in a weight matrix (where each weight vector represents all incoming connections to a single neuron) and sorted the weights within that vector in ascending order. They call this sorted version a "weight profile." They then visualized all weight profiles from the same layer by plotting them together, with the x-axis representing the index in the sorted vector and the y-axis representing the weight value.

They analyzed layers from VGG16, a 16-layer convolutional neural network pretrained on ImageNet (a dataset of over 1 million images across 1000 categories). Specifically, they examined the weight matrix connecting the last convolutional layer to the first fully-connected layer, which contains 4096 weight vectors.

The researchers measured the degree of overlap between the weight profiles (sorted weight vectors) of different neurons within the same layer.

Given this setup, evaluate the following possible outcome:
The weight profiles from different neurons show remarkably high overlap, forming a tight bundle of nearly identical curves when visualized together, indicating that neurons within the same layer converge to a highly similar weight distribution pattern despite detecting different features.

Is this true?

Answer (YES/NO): YES